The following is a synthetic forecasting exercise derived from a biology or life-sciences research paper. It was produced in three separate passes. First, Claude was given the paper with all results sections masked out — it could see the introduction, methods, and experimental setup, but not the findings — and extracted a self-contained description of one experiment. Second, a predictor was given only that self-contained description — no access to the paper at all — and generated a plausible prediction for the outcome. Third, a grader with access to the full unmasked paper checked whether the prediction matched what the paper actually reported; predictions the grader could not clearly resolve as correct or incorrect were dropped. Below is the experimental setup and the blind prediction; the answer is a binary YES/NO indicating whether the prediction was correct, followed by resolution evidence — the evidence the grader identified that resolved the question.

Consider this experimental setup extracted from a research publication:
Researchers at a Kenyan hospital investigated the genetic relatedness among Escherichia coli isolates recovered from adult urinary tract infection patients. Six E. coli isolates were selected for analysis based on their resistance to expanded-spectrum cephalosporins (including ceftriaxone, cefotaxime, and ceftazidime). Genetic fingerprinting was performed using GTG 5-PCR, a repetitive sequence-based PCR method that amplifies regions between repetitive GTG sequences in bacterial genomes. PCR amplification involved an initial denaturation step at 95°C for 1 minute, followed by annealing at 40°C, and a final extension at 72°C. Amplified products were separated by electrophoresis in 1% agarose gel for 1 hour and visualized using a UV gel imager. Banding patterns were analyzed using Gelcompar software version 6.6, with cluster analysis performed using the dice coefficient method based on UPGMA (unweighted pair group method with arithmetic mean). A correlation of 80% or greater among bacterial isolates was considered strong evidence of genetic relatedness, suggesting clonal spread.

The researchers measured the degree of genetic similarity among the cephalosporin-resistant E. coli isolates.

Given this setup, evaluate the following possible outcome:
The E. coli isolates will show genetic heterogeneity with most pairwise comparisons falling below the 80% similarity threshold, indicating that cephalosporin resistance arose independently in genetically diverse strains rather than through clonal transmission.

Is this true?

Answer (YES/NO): YES